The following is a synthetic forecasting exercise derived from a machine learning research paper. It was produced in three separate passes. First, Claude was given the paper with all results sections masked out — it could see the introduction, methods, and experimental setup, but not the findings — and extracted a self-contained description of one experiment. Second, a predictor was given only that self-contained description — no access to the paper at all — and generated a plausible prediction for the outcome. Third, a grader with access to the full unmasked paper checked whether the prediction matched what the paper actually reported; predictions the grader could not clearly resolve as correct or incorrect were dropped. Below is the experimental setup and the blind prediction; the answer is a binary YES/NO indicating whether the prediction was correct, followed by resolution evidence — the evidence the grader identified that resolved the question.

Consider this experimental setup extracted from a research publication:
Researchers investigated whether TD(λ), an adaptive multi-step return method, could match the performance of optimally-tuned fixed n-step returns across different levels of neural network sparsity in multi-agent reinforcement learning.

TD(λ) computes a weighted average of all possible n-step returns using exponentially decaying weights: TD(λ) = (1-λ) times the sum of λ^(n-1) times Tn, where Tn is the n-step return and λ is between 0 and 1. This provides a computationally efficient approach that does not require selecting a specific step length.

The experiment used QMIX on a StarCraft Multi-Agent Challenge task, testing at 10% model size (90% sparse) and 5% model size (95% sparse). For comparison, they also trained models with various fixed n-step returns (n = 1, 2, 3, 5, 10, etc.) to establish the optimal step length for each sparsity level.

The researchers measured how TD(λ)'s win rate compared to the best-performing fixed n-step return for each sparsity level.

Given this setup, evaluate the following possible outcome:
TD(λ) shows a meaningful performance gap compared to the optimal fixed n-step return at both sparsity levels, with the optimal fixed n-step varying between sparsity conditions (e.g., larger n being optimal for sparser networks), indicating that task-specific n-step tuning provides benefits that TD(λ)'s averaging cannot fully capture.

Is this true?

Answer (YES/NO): NO